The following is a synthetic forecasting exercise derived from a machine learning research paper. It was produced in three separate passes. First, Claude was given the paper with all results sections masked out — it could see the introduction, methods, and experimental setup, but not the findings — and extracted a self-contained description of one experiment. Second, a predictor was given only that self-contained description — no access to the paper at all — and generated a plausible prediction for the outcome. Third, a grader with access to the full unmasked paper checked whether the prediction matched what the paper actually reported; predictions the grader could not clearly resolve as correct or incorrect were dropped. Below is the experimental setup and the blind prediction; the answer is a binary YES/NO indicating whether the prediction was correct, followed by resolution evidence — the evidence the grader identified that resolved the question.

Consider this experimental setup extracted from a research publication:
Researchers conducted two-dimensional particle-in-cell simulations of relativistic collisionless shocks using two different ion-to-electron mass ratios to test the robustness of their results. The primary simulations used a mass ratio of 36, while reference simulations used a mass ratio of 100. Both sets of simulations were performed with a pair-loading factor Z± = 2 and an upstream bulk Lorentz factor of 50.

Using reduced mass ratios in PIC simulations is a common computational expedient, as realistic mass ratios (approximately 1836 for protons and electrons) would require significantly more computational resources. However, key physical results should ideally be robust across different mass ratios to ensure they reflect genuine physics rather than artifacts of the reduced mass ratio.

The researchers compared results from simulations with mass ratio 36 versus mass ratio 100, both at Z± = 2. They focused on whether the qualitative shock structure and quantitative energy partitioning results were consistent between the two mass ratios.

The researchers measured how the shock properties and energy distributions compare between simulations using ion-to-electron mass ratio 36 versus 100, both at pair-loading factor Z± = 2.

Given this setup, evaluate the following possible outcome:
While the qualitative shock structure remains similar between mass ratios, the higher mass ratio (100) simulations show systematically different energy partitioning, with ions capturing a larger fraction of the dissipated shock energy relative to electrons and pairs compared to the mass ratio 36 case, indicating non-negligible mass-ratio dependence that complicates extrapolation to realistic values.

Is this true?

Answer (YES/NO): NO